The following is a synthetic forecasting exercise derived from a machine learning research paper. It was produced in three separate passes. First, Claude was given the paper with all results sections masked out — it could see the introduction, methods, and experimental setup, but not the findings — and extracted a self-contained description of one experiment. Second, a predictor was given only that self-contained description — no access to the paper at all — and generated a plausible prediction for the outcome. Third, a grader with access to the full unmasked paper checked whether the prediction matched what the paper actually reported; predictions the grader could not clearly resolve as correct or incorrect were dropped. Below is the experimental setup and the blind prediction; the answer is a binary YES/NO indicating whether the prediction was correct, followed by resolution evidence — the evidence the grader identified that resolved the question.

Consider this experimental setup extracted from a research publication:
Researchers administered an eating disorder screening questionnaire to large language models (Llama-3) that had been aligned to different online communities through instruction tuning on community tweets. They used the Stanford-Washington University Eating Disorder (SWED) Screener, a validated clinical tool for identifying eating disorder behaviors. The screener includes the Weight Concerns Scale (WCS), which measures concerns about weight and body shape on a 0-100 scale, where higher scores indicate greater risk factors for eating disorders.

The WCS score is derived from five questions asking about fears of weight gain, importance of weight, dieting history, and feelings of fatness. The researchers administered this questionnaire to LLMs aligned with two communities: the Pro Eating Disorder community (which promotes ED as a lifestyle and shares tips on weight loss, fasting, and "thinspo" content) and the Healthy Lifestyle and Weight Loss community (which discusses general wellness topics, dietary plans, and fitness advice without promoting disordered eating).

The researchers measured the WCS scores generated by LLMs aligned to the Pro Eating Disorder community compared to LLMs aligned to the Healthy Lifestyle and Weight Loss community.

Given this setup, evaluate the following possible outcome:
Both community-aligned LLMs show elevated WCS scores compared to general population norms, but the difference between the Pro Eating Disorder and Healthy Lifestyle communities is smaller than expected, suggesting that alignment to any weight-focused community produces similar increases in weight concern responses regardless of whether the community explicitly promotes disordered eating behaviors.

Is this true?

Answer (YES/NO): NO